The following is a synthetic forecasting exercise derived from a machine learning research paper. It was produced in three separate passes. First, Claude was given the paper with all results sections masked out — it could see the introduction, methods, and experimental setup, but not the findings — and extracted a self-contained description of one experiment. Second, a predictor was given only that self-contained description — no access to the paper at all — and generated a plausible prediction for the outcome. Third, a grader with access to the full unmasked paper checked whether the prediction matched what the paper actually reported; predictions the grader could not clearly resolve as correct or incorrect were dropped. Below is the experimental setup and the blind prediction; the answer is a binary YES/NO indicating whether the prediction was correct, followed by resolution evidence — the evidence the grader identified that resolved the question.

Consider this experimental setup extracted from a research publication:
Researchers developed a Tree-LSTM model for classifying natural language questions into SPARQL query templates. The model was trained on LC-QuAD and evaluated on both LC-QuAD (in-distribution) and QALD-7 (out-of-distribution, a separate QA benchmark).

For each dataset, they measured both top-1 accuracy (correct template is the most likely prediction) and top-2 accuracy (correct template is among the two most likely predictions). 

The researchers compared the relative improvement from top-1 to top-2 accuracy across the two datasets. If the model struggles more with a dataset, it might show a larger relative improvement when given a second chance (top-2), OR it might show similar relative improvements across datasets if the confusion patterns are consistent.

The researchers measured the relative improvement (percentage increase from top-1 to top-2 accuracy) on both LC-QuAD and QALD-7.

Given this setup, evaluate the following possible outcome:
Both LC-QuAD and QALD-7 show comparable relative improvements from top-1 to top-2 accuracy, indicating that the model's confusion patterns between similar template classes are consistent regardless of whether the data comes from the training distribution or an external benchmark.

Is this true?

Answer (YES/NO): NO